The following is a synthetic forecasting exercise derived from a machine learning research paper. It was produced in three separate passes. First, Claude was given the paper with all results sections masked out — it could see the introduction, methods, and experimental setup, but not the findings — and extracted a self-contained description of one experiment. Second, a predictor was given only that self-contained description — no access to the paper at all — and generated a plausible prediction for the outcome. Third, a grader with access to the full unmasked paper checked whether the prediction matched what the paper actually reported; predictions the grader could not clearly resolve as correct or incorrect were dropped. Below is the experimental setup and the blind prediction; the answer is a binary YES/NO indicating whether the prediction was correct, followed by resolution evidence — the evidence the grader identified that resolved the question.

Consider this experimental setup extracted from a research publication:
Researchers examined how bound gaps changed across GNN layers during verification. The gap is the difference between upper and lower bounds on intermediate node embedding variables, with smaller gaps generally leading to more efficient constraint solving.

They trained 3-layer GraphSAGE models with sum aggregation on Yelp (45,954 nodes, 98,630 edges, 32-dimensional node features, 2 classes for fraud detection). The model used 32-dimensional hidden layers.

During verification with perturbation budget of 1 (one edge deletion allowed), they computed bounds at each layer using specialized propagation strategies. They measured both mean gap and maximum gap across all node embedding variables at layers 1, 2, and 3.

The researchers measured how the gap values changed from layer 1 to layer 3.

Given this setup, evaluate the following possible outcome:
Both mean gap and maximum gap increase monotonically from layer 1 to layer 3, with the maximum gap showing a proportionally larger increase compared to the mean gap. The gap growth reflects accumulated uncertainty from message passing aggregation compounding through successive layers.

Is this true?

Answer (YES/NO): YES